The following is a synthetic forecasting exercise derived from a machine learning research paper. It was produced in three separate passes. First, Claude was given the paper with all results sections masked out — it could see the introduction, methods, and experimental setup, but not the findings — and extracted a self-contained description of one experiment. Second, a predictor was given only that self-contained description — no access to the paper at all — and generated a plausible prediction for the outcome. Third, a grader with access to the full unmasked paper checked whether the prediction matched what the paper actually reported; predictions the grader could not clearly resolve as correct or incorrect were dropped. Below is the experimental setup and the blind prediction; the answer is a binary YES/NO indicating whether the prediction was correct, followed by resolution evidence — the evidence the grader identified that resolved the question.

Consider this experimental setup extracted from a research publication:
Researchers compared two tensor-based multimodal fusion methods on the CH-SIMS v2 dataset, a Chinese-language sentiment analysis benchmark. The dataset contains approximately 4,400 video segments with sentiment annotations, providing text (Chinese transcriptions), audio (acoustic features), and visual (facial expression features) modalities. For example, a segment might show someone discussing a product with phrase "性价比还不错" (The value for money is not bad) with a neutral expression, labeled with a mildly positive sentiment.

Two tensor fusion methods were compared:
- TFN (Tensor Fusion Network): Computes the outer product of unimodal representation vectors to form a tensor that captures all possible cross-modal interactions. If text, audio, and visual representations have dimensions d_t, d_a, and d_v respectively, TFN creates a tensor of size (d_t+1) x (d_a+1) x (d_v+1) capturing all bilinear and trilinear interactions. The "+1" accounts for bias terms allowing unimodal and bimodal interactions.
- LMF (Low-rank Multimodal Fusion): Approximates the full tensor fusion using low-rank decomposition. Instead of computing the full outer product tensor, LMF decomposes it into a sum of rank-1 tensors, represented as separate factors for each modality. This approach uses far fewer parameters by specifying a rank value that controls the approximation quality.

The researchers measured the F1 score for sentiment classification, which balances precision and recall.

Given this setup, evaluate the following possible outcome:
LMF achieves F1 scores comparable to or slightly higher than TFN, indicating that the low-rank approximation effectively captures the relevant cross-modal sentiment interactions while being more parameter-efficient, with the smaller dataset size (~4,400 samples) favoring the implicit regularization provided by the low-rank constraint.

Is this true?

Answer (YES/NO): NO